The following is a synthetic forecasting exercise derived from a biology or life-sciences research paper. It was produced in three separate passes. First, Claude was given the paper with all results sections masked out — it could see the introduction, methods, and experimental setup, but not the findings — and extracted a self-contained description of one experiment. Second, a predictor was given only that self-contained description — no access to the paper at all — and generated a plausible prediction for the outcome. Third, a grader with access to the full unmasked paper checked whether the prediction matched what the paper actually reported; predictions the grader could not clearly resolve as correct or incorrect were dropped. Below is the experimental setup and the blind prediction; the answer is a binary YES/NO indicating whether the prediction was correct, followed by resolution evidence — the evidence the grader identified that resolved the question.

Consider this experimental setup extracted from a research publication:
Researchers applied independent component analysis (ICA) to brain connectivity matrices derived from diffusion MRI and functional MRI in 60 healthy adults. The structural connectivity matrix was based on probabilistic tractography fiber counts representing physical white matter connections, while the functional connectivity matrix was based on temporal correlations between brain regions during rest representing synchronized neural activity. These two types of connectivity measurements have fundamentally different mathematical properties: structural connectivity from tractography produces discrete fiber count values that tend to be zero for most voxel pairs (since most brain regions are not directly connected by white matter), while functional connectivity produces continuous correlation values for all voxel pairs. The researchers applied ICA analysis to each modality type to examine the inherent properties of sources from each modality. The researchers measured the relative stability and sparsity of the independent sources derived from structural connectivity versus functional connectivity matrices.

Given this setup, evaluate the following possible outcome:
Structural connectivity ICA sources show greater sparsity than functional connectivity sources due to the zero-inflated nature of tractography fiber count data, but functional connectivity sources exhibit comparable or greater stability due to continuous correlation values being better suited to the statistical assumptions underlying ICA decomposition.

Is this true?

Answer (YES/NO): NO